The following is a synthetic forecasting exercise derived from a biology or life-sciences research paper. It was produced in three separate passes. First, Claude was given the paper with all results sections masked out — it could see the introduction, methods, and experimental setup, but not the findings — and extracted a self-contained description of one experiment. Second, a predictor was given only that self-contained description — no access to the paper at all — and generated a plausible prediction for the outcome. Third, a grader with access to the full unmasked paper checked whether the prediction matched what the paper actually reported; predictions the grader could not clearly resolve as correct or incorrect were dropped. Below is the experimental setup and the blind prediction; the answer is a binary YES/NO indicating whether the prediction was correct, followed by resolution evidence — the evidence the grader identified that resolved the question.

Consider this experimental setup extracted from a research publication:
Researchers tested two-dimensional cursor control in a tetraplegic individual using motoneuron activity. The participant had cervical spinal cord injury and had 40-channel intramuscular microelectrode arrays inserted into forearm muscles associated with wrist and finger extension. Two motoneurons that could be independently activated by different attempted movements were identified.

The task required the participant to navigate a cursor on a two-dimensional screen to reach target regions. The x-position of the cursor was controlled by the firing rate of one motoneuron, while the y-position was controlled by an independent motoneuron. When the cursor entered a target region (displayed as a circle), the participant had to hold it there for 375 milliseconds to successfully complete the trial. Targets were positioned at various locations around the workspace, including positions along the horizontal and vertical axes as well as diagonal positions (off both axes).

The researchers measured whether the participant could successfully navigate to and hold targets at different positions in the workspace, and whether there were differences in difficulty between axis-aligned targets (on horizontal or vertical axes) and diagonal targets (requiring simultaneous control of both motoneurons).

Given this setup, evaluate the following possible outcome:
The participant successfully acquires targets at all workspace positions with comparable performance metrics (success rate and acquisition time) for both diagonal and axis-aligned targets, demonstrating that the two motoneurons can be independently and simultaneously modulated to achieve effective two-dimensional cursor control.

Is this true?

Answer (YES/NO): NO